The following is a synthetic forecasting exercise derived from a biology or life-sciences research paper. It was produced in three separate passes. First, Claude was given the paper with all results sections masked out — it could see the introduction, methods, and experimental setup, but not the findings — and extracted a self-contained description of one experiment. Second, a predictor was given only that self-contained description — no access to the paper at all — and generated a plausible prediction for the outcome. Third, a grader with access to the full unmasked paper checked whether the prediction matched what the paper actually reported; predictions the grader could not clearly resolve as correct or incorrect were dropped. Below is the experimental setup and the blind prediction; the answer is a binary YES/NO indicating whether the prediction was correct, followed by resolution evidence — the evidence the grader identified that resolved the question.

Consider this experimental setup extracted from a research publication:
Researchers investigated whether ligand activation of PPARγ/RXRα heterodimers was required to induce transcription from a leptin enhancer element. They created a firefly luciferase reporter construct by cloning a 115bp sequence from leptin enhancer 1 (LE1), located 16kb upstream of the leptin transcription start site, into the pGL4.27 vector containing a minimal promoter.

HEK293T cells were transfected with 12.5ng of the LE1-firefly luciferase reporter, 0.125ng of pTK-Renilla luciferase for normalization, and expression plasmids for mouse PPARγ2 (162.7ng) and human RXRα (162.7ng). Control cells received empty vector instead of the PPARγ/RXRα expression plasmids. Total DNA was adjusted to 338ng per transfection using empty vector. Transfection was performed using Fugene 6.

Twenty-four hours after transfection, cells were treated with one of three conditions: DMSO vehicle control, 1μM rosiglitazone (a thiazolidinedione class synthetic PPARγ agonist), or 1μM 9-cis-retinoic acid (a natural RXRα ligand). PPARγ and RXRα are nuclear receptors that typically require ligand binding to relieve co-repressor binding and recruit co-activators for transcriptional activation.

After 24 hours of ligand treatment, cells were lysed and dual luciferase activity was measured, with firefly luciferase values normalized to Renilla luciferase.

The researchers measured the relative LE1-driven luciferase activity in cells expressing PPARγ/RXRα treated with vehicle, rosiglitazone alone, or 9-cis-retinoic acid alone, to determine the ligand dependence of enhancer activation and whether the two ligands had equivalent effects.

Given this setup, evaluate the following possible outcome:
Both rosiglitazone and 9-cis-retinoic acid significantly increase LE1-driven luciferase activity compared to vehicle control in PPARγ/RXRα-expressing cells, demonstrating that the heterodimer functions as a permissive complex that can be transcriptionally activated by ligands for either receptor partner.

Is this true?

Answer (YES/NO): NO